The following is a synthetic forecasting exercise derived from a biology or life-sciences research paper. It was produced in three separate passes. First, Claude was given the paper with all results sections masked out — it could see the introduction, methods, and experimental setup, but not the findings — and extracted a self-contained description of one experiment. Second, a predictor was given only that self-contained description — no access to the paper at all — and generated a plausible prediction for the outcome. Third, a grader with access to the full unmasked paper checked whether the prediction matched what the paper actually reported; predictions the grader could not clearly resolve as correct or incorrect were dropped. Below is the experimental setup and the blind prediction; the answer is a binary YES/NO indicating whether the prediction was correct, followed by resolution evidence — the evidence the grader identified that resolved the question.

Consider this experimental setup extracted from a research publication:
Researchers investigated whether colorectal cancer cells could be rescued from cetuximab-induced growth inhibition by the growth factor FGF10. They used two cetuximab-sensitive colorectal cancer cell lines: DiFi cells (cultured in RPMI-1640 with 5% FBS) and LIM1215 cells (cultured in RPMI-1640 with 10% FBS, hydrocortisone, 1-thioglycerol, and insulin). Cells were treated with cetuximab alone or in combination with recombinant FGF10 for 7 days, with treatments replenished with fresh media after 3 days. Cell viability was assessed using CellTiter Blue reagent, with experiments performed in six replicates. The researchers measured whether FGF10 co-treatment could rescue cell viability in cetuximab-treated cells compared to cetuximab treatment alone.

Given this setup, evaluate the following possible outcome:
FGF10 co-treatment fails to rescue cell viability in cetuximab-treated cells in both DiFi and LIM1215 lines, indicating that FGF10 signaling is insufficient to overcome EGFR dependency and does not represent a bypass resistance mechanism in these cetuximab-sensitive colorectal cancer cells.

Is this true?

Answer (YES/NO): NO